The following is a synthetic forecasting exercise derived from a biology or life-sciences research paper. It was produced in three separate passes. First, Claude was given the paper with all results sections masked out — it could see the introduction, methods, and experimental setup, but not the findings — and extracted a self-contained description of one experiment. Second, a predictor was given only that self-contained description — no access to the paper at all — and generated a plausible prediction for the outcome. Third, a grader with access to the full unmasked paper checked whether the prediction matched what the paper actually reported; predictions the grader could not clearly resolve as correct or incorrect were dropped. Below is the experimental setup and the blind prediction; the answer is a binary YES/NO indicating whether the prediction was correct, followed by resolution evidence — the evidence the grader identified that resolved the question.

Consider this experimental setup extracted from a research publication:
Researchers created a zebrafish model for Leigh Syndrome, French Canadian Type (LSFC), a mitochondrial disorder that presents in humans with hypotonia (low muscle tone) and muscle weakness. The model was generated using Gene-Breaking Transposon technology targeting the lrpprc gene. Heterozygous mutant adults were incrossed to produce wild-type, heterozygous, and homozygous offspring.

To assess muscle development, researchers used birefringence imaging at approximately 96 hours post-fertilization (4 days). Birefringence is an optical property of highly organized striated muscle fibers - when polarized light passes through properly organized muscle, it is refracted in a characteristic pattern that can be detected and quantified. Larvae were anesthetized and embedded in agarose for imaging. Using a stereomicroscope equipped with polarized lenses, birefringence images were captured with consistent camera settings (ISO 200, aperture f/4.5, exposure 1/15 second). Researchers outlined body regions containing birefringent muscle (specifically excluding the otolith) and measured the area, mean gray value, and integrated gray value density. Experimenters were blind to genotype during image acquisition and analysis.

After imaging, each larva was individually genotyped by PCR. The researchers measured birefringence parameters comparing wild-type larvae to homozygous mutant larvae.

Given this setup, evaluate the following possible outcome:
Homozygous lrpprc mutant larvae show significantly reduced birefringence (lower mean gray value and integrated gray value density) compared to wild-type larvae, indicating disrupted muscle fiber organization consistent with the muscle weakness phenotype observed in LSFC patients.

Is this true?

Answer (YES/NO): YES